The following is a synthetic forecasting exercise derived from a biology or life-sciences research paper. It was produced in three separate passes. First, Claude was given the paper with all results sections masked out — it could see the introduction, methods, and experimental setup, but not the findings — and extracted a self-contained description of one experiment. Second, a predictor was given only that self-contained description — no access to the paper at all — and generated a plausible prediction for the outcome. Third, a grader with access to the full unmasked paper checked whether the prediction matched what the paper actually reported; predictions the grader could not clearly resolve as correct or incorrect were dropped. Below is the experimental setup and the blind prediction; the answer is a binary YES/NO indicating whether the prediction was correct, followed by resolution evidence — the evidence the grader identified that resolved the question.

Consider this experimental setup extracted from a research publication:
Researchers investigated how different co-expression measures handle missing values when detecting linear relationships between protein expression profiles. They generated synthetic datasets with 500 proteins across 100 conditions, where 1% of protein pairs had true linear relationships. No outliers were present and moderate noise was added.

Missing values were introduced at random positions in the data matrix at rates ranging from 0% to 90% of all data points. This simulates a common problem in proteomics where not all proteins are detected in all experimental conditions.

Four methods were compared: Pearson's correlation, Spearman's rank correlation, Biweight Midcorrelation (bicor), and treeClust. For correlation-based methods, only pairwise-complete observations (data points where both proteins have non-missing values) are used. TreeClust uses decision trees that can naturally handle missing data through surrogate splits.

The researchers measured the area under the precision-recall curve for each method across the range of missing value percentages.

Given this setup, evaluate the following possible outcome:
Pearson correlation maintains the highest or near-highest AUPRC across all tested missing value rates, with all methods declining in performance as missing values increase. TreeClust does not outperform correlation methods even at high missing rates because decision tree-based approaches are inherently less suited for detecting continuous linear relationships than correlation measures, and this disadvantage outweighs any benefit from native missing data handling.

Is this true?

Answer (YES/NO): NO